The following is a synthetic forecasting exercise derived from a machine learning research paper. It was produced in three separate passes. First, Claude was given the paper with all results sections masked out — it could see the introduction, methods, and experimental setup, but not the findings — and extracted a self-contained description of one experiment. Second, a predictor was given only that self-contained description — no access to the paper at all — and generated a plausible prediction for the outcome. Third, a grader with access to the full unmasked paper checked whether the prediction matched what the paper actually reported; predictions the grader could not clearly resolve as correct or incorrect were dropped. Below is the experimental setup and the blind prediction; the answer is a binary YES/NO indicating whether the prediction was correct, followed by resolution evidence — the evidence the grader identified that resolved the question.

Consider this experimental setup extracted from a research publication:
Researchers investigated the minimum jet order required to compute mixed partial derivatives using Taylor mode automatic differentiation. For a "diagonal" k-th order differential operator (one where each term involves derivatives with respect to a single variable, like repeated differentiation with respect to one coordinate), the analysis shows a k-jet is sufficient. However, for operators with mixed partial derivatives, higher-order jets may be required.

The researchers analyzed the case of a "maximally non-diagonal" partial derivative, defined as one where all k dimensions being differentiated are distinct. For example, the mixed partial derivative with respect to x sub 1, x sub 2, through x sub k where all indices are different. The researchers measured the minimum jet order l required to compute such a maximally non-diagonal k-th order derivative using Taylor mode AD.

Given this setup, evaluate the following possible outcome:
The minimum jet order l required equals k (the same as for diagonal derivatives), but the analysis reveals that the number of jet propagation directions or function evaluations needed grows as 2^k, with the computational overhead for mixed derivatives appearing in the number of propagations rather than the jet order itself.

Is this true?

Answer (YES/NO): NO